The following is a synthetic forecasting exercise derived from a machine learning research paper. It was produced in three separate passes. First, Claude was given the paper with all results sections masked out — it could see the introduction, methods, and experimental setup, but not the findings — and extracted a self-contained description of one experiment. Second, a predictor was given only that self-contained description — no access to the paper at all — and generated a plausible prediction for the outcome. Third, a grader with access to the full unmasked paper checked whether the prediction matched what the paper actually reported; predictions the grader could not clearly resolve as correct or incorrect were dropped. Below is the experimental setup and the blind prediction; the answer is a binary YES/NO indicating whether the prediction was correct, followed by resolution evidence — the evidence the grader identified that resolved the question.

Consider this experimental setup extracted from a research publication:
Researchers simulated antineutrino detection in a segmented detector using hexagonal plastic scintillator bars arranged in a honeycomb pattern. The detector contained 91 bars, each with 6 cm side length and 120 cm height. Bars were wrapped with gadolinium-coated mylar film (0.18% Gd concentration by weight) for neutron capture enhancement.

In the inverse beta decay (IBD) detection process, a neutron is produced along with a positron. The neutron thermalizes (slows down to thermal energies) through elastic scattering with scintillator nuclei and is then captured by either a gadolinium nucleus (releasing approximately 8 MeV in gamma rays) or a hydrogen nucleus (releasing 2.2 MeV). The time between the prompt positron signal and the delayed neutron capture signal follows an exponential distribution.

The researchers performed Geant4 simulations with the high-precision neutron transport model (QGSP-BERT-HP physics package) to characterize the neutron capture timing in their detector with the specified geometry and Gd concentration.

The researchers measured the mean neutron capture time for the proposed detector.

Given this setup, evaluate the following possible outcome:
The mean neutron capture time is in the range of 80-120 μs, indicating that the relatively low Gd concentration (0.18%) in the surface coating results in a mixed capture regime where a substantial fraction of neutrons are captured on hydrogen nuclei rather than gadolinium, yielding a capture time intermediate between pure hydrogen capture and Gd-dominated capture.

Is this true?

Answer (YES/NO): NO